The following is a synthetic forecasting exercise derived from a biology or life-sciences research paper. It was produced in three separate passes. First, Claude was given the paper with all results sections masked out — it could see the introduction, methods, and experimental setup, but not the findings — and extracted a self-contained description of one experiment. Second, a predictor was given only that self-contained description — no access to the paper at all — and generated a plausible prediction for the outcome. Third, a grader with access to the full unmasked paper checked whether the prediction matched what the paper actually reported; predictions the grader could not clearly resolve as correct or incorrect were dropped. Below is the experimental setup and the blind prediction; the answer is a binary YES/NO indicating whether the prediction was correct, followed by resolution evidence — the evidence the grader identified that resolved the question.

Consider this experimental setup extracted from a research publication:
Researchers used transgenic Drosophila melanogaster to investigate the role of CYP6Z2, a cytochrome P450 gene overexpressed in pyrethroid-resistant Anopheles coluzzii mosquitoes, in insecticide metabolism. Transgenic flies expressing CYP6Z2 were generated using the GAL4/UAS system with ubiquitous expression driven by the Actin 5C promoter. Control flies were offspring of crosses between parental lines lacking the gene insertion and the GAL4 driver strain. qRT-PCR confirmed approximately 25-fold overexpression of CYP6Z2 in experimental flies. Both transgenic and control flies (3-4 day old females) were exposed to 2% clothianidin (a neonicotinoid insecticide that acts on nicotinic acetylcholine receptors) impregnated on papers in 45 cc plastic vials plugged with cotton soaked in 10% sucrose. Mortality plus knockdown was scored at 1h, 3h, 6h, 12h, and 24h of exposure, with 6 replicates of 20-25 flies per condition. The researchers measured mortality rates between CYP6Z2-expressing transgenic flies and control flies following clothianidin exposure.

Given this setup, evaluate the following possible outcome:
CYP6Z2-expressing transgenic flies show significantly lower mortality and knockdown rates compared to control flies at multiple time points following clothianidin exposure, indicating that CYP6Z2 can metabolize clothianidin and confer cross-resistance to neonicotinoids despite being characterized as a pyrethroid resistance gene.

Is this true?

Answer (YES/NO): NO